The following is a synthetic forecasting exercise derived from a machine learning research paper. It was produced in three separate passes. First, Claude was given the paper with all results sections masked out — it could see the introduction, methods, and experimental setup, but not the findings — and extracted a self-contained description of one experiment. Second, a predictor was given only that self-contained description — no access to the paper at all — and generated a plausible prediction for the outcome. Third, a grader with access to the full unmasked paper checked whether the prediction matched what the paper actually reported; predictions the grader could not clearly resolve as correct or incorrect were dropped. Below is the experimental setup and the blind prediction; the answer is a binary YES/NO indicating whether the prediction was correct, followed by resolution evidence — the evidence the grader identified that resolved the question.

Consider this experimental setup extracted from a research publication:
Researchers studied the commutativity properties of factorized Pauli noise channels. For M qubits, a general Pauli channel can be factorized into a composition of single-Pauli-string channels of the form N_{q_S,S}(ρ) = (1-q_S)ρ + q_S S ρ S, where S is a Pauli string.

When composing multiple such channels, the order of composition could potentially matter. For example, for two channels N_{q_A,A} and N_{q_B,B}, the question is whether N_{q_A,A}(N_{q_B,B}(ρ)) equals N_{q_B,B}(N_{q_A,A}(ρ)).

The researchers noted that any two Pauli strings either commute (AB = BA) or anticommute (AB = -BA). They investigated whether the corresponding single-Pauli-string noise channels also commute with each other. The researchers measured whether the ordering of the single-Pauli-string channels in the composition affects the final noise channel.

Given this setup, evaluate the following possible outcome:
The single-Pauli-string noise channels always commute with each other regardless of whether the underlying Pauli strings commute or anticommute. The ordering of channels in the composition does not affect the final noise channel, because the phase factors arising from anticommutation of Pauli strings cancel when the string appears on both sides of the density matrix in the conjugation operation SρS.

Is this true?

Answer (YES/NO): YES